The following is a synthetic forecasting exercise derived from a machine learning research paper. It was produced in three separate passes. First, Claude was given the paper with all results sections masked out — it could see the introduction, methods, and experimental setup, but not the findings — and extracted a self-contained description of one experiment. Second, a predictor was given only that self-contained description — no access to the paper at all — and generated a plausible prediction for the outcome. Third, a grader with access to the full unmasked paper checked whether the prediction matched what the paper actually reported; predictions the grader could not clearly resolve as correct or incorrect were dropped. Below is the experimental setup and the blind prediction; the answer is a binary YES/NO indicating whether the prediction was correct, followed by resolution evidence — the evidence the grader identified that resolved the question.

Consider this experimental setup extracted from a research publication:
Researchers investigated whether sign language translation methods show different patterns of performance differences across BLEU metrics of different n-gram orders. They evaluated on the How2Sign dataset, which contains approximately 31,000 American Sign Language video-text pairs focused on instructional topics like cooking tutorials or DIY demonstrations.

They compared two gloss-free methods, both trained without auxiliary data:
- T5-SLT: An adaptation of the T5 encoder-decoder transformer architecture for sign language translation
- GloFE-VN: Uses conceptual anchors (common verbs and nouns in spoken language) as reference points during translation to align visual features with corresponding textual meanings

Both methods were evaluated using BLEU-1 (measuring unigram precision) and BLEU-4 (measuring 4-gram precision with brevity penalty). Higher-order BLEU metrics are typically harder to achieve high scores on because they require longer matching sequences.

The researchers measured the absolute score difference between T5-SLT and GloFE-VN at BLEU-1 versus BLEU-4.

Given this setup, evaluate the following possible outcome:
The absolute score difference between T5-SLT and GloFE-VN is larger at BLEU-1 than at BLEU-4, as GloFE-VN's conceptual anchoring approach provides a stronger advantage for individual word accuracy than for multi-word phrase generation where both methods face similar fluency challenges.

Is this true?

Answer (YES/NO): NO